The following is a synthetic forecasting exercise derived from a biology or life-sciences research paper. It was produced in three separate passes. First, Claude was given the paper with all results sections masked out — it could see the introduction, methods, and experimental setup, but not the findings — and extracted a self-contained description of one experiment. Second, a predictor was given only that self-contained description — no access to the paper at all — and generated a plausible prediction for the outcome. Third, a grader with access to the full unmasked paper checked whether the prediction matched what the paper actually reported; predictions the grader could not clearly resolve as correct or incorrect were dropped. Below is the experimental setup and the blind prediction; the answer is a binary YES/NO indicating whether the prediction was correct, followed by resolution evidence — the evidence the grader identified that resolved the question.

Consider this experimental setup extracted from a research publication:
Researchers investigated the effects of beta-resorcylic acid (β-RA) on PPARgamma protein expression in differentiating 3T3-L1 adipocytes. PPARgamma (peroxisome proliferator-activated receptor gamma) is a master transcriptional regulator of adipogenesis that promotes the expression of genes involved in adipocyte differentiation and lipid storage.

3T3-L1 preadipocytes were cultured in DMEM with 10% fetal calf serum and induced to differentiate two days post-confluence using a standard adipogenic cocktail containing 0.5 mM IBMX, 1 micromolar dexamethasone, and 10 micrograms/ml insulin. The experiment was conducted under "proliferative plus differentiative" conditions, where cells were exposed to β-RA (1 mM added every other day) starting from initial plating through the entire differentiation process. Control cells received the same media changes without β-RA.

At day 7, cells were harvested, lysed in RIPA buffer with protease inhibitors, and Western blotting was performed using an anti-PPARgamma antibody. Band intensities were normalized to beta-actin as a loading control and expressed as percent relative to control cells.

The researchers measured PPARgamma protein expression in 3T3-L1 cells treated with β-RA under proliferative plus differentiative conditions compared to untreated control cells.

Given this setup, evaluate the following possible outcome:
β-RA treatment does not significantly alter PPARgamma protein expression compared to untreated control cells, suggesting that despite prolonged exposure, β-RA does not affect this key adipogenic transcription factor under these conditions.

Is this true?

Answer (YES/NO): NO